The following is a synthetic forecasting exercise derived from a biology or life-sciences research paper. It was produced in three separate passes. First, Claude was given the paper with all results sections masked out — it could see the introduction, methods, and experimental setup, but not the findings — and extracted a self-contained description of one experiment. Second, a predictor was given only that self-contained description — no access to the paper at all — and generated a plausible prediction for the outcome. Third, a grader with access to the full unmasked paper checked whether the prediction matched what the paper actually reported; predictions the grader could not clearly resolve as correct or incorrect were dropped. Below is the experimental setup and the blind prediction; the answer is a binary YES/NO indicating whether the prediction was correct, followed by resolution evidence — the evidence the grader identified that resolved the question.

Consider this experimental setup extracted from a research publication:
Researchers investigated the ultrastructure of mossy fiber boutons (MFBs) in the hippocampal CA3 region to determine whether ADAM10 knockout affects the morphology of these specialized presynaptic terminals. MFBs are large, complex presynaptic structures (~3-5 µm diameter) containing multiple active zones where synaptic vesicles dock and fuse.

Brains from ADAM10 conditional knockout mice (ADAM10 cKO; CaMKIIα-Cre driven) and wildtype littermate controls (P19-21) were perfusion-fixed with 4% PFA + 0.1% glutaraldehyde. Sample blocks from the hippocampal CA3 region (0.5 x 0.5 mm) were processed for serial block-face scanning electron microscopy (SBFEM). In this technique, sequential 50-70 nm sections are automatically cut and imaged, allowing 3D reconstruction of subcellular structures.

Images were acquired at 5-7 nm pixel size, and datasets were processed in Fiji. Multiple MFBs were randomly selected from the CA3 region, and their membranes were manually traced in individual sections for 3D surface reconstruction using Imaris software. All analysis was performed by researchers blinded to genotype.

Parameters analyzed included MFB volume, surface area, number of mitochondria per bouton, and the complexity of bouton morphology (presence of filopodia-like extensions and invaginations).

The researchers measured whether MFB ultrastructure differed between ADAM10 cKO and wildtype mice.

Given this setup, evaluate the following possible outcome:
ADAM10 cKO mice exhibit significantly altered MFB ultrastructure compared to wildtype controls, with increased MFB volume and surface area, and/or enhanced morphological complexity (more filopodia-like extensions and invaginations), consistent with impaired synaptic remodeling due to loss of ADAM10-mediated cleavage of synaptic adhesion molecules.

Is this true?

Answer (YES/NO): NO